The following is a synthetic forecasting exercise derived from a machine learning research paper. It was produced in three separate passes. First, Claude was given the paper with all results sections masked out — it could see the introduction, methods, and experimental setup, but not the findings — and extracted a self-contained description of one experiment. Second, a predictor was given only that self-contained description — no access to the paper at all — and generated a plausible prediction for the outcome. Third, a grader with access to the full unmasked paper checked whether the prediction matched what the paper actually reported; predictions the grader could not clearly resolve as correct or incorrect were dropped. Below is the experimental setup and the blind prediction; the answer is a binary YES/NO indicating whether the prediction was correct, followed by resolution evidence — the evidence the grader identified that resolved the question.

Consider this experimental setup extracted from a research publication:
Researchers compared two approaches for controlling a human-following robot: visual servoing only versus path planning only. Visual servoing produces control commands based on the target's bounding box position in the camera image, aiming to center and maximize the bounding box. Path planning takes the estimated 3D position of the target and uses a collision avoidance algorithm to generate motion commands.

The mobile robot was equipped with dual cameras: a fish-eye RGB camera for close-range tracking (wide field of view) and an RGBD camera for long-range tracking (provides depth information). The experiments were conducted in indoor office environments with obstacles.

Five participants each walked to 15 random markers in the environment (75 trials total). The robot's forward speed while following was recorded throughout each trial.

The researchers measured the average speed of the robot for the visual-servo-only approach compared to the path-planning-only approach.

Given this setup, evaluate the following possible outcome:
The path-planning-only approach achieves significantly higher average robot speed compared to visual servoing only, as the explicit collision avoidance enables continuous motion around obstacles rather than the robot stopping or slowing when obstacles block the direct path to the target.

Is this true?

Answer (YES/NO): NO